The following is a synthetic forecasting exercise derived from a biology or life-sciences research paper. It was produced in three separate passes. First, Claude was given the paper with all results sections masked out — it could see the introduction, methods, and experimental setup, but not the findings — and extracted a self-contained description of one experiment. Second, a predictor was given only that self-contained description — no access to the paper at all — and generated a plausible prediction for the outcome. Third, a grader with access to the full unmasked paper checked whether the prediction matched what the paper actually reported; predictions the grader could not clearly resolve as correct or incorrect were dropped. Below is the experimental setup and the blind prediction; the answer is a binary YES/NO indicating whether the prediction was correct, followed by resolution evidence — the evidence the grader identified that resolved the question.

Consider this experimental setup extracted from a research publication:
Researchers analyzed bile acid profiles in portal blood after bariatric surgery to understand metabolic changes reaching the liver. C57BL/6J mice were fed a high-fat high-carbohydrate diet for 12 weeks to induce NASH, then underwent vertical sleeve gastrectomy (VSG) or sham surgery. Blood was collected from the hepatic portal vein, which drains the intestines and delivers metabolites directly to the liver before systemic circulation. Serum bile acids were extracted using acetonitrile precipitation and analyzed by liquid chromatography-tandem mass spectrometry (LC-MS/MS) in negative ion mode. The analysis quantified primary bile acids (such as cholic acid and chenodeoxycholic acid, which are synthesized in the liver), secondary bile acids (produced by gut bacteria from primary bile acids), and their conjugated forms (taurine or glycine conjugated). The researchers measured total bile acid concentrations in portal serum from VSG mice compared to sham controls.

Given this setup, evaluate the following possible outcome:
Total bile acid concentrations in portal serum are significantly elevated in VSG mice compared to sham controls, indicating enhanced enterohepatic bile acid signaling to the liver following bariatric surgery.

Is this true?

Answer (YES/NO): NO